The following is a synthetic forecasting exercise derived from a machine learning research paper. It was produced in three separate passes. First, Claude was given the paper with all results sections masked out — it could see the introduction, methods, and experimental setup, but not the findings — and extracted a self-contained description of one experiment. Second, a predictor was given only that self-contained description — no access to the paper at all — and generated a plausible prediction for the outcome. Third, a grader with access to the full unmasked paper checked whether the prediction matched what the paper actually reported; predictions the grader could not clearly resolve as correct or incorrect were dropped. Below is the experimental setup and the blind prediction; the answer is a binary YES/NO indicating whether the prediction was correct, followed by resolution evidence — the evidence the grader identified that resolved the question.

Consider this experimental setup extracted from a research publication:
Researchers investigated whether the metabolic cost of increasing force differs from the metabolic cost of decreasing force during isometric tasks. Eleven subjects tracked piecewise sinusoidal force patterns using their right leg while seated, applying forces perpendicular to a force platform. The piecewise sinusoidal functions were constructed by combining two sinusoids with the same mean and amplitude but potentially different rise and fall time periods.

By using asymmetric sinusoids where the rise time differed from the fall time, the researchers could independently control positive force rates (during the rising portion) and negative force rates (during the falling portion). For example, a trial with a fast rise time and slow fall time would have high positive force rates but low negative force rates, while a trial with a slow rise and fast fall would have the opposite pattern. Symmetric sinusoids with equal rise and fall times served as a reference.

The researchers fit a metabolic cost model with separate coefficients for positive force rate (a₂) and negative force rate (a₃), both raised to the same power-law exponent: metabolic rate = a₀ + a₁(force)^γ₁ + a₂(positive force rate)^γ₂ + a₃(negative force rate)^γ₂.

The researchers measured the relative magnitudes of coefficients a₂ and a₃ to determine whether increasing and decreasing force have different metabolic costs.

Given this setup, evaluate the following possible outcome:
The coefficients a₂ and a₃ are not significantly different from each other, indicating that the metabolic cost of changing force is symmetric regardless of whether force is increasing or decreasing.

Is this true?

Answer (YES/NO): NO